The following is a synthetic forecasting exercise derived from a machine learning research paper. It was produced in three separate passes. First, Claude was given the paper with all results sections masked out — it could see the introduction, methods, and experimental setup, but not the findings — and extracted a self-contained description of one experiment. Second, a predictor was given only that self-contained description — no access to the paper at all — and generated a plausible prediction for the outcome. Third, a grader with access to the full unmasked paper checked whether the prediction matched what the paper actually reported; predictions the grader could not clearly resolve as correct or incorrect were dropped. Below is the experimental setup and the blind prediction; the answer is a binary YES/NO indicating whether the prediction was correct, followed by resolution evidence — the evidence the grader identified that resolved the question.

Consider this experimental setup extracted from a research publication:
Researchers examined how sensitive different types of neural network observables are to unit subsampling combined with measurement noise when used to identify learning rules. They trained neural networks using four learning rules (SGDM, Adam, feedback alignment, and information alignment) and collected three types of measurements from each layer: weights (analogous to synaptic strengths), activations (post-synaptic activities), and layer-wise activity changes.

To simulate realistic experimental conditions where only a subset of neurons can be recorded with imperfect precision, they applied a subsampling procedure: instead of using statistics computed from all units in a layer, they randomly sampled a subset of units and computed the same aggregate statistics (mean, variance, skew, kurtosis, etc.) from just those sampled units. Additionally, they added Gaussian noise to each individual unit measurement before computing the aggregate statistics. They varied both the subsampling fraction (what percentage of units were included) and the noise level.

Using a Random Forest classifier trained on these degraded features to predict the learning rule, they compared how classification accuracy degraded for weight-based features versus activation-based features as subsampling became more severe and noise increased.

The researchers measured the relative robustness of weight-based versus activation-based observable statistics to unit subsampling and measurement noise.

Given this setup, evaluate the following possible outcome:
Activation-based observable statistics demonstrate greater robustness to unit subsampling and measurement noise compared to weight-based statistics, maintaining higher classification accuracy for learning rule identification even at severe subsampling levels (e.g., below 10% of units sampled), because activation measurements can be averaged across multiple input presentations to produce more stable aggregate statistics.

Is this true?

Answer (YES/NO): YES